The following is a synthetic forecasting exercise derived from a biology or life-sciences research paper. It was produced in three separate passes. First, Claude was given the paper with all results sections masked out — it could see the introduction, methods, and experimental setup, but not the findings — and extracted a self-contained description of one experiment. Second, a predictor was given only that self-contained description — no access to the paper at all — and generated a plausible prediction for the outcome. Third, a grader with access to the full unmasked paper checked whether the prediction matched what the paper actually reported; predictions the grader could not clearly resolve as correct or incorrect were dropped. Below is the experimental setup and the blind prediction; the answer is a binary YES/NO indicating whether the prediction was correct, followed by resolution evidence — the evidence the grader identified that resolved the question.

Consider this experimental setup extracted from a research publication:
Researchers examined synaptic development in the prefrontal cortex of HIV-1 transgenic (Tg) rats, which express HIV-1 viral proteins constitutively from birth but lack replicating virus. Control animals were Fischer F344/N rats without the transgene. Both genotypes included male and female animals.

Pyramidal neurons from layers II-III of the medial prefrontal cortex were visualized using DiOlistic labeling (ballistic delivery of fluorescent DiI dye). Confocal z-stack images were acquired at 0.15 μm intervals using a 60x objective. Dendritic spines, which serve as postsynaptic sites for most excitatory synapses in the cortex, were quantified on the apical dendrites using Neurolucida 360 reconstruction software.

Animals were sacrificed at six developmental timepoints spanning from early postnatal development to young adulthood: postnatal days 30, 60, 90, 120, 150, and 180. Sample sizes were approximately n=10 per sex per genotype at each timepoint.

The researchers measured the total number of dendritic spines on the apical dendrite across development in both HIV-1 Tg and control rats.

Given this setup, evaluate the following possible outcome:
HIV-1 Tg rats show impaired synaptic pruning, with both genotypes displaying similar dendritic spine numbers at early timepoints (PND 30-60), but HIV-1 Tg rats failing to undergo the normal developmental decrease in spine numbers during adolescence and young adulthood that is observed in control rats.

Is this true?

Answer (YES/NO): NO